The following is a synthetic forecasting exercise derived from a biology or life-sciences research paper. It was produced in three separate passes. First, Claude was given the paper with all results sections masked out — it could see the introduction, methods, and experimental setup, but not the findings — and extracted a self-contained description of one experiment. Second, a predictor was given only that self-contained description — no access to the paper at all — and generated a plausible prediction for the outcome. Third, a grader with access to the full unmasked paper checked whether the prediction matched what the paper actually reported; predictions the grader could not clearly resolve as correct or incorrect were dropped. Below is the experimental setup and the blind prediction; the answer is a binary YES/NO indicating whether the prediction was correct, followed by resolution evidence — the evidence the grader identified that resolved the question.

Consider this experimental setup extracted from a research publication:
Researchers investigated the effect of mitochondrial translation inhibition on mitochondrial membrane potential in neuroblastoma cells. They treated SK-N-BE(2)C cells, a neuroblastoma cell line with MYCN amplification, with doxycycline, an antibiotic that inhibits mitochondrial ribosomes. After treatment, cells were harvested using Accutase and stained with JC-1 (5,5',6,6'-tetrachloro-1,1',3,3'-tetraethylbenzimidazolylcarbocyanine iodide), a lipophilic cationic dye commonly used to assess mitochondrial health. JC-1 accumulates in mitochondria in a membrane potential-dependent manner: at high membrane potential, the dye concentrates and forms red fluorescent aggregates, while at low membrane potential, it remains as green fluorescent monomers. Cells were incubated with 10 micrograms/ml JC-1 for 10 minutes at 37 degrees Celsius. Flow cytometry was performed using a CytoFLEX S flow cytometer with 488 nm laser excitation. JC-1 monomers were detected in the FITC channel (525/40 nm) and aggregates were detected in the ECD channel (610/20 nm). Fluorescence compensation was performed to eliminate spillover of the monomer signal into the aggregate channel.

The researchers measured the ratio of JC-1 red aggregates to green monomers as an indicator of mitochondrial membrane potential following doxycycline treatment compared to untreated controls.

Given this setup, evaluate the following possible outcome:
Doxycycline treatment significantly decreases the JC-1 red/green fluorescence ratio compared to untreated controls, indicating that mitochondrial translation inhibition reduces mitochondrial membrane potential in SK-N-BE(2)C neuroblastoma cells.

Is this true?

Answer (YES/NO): YES